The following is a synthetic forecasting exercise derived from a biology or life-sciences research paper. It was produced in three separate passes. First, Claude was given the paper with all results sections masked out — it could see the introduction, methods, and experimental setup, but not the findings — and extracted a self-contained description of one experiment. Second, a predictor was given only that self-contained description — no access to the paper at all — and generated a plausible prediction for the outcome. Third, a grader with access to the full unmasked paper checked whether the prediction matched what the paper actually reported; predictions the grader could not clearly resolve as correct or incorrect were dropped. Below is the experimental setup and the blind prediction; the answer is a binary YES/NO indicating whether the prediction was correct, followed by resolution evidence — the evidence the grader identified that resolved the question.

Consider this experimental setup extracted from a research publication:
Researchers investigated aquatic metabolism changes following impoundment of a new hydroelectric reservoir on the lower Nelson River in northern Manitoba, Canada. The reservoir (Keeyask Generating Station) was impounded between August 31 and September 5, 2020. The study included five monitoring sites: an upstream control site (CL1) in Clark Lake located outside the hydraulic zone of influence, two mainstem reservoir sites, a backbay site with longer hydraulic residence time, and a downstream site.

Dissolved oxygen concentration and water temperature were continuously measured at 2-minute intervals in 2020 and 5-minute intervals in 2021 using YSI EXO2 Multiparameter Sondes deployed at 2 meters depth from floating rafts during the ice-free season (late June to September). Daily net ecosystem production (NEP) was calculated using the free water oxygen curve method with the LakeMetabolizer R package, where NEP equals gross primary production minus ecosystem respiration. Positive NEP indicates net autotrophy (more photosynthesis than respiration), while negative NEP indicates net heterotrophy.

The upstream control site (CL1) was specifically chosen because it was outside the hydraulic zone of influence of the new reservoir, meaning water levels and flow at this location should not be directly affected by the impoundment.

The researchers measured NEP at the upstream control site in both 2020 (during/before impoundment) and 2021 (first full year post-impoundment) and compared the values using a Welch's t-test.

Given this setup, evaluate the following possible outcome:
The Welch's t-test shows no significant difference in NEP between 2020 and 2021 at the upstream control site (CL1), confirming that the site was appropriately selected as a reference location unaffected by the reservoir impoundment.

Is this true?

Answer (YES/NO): NO